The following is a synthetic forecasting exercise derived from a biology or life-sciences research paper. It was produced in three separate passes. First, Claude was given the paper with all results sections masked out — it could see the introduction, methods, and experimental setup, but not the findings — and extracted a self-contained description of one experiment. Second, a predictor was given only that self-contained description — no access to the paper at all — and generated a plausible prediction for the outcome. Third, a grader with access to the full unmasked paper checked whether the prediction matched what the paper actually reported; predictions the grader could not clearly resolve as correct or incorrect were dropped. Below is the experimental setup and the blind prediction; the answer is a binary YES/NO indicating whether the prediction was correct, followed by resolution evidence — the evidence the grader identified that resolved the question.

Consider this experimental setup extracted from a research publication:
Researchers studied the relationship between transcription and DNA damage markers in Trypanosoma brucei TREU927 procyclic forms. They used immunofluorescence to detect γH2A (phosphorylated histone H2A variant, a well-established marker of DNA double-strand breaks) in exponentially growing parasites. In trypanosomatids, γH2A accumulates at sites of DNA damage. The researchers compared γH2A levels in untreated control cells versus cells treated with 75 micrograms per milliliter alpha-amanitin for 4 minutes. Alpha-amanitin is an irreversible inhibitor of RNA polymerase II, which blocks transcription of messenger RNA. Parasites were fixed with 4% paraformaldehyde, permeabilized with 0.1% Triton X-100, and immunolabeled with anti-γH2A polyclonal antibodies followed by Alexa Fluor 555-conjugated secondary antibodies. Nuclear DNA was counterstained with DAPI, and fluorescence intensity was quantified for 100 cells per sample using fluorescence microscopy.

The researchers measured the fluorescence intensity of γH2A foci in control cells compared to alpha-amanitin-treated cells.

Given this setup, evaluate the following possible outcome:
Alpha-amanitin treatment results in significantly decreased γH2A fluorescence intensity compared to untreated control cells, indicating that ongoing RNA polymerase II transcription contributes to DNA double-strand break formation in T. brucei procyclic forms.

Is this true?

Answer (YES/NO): YES